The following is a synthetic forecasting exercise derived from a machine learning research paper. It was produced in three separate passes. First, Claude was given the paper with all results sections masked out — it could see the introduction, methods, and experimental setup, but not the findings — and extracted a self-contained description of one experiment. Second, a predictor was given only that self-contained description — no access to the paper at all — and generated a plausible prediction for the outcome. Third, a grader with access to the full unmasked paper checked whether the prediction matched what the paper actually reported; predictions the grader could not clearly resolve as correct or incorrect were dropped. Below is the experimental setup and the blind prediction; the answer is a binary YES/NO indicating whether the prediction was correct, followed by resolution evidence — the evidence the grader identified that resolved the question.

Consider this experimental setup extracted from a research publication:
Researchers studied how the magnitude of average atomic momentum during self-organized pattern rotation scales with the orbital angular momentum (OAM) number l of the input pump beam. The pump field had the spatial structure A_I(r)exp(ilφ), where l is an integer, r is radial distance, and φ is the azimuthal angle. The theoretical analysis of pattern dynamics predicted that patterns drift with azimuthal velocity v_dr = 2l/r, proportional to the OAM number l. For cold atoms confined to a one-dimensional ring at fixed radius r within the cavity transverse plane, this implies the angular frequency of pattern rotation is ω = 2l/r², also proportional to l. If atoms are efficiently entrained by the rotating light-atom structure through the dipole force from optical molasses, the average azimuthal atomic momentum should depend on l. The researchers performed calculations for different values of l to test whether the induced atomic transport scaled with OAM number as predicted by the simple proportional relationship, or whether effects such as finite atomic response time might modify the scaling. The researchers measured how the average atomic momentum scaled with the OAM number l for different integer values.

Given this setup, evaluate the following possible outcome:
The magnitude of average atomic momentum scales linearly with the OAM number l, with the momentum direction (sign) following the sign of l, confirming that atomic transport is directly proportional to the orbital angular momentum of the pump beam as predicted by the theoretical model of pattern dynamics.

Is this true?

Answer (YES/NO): NO